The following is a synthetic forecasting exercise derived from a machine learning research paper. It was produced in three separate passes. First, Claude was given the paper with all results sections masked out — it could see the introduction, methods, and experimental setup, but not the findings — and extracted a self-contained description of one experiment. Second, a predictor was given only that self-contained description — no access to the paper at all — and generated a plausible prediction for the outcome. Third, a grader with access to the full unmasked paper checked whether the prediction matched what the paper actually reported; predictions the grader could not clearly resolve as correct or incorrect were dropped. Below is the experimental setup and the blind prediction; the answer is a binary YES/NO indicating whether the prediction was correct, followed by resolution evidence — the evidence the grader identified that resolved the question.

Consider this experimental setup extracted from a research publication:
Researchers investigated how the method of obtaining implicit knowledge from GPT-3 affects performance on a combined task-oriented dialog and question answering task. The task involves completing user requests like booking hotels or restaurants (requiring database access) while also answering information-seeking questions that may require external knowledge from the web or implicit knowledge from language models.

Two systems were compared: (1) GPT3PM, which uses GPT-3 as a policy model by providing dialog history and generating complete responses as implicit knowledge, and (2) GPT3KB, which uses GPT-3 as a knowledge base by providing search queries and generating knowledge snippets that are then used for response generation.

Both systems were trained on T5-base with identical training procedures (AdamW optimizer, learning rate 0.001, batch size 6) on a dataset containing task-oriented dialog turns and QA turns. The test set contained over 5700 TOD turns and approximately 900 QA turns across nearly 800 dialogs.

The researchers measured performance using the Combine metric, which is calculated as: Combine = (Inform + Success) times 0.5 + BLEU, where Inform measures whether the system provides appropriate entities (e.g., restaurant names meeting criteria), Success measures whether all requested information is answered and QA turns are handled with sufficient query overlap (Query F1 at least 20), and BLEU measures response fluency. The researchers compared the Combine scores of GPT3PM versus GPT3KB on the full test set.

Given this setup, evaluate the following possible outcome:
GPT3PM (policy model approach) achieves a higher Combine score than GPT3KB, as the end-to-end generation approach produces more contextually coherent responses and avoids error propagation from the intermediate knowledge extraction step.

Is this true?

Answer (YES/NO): NO